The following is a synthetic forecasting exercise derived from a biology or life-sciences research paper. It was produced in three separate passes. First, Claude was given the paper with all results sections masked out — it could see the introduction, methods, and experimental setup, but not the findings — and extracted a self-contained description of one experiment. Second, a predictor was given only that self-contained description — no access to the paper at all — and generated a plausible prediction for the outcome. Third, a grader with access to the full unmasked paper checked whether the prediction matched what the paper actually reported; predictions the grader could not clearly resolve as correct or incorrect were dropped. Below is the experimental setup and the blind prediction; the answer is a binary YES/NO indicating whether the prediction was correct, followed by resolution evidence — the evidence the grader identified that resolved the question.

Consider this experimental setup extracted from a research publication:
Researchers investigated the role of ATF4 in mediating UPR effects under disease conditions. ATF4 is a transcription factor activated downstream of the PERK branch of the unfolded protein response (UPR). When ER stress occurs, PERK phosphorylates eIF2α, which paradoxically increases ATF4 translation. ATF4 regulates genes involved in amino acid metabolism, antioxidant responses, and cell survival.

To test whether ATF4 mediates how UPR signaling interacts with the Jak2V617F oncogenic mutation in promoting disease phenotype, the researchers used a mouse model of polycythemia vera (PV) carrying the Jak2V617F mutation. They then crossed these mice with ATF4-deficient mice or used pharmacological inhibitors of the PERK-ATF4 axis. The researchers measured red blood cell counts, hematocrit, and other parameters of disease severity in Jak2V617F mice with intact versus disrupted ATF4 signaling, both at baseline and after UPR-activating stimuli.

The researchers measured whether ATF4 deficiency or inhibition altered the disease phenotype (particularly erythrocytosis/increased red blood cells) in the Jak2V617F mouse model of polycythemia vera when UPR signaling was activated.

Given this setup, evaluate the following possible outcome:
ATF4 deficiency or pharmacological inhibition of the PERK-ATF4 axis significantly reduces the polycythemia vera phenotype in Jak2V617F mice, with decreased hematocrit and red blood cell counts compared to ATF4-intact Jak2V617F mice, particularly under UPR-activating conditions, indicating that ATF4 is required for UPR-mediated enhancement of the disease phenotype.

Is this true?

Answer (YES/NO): YES